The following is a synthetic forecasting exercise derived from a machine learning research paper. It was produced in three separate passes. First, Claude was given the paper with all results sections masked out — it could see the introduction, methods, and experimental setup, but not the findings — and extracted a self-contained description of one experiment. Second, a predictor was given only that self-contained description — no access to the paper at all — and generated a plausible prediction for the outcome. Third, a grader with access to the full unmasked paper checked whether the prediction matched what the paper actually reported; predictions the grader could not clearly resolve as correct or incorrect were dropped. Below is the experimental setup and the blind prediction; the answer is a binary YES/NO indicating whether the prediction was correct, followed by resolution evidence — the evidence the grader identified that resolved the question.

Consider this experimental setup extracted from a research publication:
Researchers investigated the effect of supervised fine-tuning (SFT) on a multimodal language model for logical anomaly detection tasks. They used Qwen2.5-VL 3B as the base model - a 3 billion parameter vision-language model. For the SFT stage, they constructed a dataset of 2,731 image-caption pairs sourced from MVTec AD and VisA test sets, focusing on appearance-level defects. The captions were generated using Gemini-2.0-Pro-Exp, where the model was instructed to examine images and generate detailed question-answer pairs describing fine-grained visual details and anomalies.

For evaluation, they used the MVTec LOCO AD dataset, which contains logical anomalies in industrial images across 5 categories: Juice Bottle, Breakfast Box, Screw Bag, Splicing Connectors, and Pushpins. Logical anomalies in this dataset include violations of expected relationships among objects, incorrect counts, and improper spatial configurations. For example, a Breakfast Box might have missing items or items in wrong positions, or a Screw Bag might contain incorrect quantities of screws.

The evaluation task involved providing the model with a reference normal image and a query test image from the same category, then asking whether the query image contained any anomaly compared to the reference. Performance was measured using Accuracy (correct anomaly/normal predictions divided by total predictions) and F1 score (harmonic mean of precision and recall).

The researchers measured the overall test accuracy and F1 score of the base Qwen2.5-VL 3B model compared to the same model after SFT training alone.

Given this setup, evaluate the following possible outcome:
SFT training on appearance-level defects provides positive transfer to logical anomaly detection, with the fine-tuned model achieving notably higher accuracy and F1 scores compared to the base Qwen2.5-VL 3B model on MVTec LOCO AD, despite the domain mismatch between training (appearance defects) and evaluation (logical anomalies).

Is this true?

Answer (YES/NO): NO